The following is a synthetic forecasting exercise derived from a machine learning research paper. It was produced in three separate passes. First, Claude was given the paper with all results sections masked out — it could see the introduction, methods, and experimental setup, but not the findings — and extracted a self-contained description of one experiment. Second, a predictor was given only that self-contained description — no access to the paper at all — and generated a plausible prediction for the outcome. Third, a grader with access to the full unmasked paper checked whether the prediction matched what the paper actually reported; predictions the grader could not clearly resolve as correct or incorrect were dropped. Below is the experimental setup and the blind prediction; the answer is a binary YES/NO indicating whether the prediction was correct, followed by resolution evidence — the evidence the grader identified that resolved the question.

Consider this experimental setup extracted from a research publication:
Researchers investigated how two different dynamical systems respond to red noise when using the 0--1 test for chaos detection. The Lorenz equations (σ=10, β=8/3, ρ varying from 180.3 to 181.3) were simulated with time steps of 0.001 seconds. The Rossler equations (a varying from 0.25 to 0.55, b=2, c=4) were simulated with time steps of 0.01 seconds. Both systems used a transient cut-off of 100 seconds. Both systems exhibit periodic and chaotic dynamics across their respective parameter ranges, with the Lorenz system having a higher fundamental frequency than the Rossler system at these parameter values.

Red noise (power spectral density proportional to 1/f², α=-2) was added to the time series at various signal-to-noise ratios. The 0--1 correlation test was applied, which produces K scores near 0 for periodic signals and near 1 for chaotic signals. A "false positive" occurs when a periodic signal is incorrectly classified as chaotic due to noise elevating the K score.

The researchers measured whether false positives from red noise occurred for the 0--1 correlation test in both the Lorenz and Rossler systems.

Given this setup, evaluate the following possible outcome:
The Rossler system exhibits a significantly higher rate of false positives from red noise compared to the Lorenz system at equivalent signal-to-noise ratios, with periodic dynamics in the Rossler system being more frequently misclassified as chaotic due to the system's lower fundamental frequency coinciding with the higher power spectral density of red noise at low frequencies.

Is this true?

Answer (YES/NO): NO